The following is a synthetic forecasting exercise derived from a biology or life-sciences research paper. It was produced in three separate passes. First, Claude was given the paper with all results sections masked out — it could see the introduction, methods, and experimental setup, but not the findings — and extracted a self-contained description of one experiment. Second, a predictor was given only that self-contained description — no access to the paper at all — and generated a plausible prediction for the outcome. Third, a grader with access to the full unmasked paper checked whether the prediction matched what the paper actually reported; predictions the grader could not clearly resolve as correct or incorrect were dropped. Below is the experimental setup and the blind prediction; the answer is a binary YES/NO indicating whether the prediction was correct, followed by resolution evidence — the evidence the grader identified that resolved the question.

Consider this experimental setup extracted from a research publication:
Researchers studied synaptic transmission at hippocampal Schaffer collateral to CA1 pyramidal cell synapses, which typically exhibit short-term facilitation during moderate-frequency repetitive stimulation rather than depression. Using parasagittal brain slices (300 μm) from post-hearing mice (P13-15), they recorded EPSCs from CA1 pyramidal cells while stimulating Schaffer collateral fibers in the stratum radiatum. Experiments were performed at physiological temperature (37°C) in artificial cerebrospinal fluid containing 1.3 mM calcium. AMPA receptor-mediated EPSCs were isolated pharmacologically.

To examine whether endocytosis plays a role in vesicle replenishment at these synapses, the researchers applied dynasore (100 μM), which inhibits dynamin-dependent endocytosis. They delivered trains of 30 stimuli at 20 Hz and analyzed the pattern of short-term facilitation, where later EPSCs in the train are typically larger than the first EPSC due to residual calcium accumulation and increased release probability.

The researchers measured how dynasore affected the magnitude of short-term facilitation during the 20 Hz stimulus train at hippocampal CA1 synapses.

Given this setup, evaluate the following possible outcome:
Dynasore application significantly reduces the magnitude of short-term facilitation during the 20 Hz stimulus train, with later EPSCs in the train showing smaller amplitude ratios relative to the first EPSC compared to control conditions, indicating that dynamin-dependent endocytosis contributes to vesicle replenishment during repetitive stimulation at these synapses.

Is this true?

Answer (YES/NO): YES